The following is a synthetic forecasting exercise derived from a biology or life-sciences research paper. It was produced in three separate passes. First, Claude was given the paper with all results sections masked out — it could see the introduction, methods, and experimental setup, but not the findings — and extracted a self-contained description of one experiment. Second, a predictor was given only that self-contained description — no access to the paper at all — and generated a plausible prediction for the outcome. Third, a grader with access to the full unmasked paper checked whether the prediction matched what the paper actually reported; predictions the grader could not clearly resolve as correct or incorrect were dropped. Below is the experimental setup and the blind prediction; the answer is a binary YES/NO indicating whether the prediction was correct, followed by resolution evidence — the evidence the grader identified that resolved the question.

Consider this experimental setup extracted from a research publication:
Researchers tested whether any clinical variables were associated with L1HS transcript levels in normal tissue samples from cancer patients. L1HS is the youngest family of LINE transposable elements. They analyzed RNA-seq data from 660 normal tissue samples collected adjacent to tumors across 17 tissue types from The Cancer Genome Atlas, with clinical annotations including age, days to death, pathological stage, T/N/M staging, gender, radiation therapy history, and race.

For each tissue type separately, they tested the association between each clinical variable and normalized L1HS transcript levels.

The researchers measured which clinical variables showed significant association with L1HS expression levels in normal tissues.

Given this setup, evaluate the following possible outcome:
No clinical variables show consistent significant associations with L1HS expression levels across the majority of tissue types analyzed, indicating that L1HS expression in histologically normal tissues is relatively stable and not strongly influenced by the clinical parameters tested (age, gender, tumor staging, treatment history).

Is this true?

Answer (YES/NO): NO